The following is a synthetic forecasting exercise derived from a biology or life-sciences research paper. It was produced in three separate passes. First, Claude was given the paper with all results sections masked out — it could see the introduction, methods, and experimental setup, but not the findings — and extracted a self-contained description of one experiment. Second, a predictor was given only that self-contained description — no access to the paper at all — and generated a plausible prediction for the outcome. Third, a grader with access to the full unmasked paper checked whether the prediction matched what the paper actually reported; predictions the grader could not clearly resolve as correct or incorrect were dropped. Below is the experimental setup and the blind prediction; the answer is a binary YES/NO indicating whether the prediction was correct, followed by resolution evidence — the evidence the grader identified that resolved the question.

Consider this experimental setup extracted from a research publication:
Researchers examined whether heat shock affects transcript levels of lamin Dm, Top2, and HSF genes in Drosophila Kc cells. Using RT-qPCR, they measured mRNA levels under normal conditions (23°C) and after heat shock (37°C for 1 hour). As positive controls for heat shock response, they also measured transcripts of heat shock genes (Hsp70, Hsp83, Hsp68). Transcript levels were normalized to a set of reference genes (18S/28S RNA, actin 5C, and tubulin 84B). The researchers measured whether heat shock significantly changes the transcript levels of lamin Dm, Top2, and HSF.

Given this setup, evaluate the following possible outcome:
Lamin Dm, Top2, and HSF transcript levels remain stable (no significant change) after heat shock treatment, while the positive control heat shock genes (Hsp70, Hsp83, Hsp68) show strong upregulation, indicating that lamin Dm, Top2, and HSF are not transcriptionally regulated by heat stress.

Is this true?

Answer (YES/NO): NO